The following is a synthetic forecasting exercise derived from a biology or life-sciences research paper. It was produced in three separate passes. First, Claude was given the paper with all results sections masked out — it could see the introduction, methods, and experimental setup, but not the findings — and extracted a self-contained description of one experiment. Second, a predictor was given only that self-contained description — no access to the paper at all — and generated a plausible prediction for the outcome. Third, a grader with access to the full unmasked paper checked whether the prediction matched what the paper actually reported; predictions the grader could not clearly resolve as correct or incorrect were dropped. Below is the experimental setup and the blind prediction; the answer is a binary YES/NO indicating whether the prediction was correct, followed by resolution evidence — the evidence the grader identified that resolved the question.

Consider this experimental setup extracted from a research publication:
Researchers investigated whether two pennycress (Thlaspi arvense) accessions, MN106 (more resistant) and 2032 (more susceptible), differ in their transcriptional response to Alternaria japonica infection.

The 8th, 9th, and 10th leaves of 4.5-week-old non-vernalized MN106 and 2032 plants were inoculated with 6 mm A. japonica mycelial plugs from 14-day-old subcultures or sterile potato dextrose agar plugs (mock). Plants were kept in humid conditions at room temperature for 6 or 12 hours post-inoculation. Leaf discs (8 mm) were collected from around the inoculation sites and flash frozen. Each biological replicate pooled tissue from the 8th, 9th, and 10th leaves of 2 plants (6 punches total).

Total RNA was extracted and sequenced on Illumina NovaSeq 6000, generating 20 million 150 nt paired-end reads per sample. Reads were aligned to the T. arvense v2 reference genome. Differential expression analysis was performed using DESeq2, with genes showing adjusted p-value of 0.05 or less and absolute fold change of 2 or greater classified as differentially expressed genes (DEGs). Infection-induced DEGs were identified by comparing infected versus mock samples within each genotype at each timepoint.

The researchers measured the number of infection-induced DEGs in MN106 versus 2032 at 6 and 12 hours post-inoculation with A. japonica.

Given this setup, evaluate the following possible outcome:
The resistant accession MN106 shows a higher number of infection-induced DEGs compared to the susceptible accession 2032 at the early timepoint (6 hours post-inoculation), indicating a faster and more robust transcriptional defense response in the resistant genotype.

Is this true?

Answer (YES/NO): NO